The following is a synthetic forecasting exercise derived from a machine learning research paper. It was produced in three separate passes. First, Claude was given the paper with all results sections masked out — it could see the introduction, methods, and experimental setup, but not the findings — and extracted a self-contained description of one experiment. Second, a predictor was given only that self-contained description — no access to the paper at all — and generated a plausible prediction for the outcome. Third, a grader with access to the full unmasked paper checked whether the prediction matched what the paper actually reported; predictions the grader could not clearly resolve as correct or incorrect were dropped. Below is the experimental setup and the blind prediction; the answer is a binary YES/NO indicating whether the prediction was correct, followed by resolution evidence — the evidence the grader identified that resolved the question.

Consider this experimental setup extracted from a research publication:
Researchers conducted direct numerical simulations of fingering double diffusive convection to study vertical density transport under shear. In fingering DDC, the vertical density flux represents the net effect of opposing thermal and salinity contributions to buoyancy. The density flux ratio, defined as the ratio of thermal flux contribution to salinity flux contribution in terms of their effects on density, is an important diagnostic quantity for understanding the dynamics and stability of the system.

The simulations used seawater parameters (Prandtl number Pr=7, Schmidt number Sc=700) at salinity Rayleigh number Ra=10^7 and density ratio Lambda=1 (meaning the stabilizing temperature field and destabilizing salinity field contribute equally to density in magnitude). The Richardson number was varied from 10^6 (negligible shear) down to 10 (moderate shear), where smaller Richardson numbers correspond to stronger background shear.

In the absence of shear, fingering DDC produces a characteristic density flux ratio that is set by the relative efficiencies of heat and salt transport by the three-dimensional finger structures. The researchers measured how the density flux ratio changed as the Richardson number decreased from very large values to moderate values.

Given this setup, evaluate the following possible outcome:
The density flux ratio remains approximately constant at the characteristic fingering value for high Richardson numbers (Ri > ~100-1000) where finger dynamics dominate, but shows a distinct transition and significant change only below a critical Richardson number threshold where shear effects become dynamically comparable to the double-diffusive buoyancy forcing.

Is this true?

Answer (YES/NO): NO